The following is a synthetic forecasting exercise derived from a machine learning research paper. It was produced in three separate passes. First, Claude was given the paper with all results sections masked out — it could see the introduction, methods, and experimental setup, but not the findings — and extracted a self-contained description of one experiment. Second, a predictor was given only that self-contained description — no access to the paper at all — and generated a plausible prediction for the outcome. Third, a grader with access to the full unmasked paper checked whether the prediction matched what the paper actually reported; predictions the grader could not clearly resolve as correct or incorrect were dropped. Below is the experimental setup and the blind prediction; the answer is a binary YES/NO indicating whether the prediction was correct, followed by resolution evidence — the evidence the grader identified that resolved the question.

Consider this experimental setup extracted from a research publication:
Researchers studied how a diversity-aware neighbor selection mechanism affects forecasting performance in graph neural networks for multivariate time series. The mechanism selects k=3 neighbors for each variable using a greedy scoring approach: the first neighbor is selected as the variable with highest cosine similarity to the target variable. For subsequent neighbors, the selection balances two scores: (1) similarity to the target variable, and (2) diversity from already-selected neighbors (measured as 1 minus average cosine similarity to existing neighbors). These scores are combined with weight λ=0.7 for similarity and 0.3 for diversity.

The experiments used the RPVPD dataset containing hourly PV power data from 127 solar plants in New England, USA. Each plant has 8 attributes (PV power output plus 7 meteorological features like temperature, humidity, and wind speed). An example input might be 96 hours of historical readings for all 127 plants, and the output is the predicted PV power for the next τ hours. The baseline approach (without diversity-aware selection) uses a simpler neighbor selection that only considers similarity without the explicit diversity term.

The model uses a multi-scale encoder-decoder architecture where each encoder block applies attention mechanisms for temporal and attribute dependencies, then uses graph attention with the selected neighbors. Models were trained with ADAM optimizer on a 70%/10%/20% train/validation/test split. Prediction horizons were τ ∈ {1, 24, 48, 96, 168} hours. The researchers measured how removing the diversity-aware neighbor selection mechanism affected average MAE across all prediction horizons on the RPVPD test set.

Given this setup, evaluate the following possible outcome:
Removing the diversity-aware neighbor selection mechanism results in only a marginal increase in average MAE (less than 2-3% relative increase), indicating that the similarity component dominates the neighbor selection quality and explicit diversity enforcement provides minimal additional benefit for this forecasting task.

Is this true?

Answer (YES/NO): NO